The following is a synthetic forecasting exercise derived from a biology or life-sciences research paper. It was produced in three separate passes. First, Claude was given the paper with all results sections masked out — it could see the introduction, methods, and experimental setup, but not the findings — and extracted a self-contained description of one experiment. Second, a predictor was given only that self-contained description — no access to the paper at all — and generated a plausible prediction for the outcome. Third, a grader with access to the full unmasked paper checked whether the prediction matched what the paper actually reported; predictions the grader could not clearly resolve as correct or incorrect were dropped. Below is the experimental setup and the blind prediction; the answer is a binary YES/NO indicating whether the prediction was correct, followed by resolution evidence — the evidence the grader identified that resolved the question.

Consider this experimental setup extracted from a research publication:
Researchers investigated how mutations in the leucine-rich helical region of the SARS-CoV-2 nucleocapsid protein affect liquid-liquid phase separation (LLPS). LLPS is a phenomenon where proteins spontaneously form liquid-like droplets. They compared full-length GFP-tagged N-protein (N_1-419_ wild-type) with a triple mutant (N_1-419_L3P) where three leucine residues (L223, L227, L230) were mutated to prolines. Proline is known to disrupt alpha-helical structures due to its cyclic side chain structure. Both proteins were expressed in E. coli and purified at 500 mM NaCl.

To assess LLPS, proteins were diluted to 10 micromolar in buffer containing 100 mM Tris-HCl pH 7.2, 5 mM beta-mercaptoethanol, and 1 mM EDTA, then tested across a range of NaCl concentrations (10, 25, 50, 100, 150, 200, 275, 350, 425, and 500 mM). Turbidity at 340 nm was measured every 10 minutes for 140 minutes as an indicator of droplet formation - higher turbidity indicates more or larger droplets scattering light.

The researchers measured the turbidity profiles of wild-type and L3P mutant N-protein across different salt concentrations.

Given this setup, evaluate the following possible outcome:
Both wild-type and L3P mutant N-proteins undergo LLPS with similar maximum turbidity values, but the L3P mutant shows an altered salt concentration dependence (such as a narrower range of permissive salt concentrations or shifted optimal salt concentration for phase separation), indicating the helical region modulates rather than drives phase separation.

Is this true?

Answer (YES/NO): NO